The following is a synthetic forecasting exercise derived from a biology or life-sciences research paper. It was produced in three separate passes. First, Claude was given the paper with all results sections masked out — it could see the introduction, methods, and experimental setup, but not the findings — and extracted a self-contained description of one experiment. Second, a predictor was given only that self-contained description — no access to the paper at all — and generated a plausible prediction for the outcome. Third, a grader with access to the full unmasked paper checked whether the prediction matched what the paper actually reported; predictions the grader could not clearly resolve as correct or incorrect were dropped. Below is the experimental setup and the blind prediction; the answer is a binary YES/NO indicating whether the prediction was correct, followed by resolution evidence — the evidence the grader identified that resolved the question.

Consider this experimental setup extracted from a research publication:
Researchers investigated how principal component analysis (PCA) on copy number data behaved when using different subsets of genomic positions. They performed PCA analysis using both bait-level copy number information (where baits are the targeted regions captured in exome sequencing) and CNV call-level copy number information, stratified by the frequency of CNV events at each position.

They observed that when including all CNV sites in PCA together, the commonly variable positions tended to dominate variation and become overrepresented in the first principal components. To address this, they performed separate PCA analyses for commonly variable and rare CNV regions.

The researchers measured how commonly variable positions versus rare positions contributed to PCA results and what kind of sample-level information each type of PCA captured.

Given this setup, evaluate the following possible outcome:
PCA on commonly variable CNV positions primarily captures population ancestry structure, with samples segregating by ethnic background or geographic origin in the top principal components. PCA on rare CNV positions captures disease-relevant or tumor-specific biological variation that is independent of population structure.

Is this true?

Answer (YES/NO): NO